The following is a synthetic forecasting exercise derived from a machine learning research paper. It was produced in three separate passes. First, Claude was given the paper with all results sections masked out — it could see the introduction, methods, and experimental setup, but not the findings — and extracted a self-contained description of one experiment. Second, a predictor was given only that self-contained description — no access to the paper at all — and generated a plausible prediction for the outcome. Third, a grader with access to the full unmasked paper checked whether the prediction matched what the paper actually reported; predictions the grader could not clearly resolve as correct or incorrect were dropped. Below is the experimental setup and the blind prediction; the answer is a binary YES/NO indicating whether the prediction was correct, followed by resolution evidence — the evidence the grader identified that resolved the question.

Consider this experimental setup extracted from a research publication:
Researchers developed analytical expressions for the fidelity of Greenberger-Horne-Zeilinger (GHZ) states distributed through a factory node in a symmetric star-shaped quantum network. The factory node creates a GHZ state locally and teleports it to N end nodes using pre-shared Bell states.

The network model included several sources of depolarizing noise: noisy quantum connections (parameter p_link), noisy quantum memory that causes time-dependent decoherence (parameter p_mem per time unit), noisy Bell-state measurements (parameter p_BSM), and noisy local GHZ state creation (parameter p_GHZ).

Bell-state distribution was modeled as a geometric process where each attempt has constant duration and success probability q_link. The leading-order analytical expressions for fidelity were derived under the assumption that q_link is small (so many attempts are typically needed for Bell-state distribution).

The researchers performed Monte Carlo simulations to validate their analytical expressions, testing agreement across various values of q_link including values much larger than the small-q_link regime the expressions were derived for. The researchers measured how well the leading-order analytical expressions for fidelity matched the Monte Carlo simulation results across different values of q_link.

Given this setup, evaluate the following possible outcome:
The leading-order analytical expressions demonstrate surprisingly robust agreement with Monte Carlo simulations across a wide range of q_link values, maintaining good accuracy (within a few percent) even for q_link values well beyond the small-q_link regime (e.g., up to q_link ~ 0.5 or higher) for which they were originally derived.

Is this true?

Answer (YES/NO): YES